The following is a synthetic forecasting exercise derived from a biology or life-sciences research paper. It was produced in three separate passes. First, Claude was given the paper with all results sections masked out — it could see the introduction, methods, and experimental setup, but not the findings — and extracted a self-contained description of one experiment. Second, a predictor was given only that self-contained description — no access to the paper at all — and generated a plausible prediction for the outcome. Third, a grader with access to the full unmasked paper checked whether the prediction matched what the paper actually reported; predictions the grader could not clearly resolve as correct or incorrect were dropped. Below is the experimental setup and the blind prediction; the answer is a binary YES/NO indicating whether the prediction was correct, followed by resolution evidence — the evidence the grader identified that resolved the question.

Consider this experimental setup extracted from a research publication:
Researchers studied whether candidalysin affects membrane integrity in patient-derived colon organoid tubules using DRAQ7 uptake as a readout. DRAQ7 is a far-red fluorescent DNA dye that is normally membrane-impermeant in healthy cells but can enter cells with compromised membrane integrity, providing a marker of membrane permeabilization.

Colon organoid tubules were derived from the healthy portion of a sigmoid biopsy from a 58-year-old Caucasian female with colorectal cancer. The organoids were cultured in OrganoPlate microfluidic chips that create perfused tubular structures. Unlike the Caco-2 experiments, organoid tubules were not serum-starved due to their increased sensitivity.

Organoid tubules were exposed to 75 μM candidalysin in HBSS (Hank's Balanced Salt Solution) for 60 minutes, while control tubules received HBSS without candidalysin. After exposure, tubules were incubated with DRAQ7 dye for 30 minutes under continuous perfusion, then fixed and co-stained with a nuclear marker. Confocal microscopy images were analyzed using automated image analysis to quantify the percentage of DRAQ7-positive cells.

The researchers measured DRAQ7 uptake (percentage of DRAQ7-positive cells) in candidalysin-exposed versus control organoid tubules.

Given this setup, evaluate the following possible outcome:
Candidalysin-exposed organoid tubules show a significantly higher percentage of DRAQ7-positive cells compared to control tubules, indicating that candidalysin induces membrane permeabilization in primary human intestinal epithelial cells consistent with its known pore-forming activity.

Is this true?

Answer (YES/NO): YES